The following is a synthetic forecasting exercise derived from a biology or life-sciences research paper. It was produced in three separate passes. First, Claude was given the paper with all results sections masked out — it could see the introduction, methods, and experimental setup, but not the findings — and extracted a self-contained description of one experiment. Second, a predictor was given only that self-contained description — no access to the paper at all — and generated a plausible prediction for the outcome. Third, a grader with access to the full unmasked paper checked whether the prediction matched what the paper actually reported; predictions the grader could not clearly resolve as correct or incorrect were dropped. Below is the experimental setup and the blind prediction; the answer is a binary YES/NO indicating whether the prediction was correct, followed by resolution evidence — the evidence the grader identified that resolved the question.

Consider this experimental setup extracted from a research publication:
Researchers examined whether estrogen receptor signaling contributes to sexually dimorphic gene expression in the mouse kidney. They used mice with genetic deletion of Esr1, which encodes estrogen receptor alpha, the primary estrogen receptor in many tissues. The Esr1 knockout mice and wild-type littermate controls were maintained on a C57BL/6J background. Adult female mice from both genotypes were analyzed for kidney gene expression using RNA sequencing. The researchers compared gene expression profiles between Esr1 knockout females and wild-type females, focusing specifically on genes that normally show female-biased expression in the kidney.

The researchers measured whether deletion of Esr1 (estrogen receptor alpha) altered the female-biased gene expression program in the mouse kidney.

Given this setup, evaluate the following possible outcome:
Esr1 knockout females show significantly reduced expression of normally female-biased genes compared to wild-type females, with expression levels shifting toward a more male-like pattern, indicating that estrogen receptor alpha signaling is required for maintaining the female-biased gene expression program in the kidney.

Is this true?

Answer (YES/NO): NO